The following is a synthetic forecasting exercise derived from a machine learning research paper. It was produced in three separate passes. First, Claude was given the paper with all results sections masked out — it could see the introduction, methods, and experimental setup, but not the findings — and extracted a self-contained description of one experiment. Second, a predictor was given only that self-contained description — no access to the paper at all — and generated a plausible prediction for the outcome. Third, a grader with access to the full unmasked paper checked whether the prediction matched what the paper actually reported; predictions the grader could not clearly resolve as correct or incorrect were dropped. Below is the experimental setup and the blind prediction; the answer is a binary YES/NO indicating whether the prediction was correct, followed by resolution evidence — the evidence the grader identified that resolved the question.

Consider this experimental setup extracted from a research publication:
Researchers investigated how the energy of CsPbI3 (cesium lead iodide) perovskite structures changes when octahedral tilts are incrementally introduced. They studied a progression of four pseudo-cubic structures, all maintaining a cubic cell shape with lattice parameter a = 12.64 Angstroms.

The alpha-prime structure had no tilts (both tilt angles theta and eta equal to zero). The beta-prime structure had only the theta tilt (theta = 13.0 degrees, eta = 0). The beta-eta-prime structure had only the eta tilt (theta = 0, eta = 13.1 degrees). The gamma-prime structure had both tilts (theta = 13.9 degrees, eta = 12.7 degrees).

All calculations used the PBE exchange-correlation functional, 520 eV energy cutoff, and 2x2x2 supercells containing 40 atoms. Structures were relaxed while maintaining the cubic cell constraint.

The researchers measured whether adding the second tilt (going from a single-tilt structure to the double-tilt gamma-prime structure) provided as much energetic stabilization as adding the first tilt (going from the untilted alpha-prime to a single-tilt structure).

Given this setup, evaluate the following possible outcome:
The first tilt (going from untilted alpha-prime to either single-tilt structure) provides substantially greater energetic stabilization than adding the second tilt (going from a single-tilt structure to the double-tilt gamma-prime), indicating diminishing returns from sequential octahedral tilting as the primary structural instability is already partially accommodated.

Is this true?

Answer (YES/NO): YES